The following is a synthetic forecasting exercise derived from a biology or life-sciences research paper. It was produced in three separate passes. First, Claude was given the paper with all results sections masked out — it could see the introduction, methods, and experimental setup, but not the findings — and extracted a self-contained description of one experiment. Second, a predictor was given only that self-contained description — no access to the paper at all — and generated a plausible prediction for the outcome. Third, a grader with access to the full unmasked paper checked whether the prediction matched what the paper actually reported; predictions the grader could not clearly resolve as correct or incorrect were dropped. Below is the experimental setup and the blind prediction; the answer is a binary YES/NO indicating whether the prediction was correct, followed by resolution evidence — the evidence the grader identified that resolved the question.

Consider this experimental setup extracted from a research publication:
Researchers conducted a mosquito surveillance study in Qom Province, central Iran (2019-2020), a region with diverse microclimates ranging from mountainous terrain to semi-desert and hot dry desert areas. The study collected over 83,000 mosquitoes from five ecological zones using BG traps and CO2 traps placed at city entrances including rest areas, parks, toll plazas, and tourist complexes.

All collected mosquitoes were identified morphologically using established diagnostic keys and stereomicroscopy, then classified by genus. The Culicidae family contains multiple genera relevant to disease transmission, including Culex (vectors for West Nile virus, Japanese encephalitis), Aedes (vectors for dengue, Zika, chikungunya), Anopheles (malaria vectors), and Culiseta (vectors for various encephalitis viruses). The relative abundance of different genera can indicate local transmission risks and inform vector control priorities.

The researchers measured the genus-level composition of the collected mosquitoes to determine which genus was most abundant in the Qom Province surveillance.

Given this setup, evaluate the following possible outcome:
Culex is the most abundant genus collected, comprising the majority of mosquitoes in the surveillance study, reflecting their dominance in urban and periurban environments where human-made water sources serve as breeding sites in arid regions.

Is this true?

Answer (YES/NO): YES